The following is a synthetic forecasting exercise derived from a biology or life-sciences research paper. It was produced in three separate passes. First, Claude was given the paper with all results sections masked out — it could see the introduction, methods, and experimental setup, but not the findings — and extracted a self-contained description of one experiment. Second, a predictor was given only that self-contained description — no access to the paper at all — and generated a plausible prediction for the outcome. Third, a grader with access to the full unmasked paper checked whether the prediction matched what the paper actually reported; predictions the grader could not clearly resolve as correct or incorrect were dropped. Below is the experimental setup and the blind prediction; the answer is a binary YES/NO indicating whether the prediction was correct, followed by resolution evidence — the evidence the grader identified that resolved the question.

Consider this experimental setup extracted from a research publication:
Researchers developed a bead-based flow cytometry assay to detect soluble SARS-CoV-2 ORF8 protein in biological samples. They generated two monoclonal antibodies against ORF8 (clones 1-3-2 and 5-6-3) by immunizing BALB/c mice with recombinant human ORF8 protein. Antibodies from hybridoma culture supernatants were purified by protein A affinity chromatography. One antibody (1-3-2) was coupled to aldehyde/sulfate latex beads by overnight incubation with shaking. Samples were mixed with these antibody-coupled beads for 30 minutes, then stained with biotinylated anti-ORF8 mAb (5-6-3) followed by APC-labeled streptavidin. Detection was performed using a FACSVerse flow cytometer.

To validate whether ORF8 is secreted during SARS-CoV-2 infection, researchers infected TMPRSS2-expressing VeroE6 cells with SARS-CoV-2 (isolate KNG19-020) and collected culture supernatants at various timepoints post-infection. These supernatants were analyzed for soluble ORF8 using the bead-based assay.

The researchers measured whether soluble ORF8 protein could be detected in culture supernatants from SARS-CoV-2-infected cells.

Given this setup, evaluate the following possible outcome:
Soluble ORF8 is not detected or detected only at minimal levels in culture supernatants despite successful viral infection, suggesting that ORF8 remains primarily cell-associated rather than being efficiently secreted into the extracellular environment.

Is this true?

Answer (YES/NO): NO